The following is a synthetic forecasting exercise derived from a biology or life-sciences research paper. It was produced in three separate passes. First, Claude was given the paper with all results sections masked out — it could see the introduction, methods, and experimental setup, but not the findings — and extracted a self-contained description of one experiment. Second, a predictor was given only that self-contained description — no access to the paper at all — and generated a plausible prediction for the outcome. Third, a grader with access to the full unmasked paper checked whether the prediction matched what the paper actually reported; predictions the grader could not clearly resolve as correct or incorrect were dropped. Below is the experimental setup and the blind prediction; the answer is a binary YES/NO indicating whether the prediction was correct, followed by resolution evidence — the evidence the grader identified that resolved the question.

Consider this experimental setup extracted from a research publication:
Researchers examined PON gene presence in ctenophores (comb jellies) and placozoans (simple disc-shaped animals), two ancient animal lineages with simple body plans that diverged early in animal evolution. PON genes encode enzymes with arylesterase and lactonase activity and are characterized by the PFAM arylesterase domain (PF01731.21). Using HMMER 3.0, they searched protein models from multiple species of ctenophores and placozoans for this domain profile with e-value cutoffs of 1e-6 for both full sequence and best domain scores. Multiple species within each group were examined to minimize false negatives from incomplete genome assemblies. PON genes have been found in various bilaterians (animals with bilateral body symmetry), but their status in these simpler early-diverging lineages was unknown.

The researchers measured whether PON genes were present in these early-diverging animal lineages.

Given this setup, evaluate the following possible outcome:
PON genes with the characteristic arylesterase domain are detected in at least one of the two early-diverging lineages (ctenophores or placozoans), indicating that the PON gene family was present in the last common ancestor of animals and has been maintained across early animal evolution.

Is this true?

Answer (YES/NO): NO